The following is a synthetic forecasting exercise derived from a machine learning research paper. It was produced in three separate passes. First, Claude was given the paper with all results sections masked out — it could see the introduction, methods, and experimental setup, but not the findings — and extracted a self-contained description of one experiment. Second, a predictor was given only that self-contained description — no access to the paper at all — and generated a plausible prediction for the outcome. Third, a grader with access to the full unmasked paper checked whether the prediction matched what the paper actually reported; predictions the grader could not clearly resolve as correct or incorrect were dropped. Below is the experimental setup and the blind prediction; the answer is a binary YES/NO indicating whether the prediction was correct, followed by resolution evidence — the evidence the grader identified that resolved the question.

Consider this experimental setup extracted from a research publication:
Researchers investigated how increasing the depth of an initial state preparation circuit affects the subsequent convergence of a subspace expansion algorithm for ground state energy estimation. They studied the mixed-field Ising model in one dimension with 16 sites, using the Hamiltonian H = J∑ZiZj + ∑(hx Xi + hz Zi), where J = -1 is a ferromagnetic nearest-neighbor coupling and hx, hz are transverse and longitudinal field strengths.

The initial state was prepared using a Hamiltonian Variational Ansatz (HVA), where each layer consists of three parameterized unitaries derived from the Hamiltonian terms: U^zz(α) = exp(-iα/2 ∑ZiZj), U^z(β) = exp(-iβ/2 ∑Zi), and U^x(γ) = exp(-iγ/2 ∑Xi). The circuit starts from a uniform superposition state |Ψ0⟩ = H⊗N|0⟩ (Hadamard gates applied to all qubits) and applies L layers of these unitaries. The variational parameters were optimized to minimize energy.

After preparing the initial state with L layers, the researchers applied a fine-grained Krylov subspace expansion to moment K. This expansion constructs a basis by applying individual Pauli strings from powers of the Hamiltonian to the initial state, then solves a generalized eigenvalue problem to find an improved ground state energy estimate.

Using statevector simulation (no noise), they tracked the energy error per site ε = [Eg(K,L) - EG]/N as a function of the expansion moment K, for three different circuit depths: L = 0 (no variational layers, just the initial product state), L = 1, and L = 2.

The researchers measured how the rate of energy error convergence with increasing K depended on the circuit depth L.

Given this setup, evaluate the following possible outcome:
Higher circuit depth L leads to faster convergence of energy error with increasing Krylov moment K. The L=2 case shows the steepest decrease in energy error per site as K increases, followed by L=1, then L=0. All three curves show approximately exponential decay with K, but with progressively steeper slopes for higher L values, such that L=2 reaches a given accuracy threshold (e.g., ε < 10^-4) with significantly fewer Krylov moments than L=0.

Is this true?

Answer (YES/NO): YES